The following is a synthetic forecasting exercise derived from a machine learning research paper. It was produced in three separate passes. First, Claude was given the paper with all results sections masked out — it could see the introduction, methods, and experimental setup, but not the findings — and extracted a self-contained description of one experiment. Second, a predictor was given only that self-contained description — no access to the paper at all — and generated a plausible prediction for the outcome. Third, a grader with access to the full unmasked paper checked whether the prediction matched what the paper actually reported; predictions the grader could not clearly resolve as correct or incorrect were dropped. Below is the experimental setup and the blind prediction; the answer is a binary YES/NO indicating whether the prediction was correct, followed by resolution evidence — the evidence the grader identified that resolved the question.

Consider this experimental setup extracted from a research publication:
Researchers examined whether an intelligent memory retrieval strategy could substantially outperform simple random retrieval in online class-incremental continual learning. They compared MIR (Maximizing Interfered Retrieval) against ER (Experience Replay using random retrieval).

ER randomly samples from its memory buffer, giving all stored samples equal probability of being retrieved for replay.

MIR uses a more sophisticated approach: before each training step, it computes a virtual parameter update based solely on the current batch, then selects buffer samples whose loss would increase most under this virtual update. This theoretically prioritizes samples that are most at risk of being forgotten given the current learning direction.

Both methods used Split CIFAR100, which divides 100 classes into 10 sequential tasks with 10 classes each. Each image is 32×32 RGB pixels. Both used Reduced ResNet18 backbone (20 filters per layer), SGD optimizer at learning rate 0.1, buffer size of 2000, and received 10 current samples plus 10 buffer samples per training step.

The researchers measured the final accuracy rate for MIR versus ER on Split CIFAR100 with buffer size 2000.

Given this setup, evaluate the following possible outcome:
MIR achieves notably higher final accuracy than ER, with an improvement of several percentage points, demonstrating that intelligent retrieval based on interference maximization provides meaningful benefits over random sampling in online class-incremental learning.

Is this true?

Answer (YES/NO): NO